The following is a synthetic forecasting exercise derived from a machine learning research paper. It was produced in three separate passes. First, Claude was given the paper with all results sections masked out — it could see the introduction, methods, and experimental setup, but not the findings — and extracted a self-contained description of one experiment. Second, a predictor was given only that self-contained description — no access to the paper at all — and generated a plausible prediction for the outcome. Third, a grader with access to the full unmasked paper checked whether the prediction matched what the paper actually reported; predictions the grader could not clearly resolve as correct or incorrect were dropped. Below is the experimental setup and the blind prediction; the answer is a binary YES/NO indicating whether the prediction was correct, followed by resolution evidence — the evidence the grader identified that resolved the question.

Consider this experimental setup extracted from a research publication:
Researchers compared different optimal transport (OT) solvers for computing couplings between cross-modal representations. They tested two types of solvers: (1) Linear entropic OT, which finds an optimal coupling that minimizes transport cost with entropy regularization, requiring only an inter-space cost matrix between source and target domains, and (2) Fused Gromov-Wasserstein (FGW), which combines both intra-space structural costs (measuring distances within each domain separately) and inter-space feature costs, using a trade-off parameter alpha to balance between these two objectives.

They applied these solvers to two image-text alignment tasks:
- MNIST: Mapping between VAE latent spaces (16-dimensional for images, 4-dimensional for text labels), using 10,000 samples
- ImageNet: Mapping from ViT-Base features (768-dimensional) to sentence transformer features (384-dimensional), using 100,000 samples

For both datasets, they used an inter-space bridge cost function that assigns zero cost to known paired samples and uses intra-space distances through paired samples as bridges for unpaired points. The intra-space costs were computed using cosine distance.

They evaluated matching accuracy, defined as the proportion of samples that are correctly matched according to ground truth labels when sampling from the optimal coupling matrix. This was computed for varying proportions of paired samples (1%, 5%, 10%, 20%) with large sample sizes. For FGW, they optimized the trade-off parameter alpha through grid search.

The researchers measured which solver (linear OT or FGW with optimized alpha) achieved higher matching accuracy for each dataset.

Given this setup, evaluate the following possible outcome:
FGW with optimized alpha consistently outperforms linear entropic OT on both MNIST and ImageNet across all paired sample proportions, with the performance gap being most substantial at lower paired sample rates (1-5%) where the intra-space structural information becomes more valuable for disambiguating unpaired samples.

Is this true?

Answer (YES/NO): NO